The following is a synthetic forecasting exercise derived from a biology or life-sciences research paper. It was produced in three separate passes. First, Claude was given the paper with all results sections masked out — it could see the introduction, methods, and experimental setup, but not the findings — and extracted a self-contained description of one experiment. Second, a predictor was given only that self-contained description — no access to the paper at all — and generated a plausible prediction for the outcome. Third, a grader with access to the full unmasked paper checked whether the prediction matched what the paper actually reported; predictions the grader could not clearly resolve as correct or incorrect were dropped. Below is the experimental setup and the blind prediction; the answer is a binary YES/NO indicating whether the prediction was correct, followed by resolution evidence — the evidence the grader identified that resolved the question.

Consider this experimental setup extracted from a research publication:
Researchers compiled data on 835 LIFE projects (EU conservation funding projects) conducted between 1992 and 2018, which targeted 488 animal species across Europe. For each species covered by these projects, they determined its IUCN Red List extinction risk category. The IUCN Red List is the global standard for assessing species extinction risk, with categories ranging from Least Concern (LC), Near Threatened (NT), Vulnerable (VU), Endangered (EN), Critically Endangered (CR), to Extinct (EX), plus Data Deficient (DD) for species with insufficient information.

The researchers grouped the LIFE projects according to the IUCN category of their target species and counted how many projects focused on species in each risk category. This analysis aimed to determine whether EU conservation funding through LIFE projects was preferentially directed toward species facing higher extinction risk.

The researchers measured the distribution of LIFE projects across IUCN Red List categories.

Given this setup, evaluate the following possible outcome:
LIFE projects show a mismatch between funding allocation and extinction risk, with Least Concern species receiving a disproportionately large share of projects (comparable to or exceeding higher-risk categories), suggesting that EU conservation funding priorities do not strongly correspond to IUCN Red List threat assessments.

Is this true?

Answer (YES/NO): YES